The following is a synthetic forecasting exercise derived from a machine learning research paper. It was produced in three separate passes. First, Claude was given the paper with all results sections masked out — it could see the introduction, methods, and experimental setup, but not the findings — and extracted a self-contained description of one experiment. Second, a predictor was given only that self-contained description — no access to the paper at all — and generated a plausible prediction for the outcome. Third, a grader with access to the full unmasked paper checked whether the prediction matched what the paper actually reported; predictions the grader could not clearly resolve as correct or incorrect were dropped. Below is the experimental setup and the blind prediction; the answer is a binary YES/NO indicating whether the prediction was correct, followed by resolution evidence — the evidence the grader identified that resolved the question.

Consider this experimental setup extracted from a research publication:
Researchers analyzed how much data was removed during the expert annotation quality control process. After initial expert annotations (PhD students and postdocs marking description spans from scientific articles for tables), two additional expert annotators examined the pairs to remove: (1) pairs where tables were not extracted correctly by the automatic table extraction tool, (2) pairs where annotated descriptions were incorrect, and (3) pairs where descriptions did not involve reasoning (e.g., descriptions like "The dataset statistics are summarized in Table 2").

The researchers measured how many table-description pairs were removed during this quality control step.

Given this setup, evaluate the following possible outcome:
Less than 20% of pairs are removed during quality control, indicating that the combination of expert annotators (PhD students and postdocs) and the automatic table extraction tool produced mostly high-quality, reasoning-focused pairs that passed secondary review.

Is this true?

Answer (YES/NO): NO